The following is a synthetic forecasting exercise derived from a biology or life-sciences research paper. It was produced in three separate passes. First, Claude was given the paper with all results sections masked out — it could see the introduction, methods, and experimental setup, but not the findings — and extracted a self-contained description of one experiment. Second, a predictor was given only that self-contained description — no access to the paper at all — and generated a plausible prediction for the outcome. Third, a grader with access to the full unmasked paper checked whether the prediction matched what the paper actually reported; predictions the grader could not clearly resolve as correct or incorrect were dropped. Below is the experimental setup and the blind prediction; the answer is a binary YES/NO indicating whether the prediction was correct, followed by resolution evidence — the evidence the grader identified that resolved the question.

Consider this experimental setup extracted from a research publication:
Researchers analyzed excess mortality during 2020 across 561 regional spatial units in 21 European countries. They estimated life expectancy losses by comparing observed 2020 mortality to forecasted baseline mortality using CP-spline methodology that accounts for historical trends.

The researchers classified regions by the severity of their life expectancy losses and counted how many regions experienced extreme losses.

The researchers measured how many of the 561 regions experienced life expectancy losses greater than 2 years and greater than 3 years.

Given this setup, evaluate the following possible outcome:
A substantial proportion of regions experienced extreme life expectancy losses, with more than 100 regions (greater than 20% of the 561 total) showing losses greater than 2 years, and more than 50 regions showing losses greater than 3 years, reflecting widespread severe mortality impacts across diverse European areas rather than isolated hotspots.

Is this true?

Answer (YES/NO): NO